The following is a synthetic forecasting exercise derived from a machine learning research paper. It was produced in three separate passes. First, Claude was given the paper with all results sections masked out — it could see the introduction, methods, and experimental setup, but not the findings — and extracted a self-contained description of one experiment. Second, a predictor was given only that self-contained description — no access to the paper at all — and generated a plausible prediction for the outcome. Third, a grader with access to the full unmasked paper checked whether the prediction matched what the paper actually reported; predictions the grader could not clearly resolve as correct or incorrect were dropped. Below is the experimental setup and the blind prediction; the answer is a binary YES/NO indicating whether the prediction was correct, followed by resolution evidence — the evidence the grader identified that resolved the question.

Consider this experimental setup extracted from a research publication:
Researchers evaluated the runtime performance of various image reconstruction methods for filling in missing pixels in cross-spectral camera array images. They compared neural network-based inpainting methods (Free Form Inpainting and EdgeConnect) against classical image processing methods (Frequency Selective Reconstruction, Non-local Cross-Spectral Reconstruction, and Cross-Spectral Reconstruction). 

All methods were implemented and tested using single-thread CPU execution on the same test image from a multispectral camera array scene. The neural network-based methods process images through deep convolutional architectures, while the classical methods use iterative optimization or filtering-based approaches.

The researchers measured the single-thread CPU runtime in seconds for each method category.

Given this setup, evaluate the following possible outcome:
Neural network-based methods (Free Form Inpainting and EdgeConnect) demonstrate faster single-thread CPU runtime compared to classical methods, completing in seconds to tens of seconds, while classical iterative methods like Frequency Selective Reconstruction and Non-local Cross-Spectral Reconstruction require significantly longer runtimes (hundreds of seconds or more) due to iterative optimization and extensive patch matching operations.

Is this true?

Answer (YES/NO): NO